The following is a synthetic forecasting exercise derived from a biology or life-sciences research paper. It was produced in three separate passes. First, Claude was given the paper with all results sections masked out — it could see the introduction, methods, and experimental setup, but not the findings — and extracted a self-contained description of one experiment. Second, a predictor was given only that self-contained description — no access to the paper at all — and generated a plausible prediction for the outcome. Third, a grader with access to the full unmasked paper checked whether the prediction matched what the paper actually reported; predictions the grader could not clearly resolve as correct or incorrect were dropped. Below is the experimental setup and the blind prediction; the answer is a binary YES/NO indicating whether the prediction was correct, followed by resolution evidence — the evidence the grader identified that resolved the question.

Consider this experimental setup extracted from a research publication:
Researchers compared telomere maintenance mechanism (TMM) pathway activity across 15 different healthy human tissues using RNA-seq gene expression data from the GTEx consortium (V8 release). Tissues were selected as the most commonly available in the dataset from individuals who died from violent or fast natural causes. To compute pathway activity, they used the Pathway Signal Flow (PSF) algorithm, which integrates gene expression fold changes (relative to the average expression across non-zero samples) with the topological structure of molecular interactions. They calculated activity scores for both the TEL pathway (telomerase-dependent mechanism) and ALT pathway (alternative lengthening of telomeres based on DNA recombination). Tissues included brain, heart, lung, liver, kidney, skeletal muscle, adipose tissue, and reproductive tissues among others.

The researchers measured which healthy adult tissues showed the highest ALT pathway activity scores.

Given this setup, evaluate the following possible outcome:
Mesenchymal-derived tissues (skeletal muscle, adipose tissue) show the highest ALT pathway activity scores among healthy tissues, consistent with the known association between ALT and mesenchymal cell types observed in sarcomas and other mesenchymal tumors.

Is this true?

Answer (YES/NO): NO